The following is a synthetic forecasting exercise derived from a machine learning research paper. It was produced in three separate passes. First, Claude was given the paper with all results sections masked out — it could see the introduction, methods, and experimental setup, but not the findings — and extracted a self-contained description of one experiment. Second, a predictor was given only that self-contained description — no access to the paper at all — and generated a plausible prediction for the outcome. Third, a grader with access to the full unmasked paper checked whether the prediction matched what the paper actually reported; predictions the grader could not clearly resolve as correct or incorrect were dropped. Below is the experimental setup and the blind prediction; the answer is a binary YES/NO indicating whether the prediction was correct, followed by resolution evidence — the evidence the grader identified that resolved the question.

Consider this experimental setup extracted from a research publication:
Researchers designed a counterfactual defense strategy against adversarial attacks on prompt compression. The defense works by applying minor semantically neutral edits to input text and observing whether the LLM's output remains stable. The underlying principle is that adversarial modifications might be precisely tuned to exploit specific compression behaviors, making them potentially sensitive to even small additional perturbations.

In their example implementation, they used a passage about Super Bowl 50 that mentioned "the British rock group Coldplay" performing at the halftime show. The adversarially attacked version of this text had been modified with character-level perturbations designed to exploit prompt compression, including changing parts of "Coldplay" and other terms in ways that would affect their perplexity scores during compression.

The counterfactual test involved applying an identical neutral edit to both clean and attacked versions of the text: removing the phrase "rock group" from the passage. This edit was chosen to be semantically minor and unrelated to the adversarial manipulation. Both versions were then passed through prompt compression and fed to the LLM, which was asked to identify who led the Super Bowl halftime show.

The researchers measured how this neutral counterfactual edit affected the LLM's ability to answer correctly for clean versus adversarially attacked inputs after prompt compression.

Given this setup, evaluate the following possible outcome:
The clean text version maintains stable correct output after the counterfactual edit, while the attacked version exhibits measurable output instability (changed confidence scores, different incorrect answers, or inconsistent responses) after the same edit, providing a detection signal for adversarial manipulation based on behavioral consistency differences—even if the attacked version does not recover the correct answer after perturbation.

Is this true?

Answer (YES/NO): YES